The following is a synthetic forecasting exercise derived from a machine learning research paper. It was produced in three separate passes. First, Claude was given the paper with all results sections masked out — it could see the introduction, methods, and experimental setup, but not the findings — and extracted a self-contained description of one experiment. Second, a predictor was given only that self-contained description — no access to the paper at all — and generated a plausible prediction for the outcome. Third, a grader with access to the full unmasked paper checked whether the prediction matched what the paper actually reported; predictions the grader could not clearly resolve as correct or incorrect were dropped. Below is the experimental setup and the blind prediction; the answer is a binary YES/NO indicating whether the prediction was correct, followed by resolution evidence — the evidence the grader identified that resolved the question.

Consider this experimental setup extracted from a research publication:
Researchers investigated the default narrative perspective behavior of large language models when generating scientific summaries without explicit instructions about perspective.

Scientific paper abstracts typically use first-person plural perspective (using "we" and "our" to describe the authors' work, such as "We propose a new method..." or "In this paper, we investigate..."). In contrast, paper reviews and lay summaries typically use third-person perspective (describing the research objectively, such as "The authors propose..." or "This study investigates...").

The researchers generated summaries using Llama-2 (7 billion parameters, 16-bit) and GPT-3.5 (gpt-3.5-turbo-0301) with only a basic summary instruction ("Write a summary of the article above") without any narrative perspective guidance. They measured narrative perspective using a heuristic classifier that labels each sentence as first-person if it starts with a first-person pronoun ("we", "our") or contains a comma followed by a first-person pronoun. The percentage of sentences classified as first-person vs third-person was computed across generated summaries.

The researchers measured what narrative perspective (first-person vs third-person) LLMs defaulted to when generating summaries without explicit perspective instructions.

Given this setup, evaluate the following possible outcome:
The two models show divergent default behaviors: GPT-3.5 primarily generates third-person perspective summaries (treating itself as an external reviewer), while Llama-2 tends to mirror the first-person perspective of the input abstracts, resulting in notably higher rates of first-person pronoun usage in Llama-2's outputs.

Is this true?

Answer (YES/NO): NO